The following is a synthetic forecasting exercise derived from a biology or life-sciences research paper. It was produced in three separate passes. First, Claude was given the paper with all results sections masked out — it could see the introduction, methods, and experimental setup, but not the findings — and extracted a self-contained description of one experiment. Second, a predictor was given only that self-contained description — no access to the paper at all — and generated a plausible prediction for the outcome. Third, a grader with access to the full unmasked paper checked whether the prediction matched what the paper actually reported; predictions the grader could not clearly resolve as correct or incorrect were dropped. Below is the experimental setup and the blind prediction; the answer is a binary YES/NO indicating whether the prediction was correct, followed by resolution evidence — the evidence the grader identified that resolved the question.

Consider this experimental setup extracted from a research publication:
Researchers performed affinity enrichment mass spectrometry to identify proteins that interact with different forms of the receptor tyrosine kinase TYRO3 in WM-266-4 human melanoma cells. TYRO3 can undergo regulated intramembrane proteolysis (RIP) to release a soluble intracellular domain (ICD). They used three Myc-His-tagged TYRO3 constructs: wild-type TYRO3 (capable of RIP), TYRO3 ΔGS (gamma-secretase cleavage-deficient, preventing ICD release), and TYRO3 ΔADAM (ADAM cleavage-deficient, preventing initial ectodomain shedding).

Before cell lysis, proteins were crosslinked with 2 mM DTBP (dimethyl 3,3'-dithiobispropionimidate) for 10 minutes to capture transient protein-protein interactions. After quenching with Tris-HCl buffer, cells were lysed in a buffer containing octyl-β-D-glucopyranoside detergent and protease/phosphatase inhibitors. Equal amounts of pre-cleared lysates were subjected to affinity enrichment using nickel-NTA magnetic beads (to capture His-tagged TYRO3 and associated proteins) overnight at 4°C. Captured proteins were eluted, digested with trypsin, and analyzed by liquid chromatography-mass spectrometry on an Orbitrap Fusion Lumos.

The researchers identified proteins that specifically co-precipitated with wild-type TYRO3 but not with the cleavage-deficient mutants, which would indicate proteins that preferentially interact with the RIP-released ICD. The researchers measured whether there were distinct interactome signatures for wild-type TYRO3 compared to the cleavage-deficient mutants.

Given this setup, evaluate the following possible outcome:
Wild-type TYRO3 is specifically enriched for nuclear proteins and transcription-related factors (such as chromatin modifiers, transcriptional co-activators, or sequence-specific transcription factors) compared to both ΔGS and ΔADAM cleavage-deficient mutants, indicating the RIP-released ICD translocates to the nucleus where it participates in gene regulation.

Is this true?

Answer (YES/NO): NO